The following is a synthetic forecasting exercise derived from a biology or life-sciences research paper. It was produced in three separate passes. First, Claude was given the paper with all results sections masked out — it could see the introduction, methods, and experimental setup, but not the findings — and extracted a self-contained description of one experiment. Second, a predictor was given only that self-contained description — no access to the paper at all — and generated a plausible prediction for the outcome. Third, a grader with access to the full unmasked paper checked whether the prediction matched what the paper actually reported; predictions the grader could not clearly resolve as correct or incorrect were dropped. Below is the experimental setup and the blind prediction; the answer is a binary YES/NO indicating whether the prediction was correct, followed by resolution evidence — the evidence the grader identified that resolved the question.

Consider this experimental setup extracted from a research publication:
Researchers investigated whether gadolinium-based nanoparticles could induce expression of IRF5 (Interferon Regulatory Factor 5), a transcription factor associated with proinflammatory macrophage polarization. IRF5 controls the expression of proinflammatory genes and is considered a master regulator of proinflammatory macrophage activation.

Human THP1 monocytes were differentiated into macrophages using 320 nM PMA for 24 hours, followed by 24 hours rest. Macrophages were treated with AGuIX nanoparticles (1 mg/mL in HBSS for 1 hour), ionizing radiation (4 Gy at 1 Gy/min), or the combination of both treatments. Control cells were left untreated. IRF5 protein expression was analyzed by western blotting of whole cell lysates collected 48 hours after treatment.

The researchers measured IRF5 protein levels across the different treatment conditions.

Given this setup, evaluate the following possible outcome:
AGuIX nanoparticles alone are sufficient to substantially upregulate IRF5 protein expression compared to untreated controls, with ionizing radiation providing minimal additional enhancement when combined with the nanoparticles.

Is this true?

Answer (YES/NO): NO